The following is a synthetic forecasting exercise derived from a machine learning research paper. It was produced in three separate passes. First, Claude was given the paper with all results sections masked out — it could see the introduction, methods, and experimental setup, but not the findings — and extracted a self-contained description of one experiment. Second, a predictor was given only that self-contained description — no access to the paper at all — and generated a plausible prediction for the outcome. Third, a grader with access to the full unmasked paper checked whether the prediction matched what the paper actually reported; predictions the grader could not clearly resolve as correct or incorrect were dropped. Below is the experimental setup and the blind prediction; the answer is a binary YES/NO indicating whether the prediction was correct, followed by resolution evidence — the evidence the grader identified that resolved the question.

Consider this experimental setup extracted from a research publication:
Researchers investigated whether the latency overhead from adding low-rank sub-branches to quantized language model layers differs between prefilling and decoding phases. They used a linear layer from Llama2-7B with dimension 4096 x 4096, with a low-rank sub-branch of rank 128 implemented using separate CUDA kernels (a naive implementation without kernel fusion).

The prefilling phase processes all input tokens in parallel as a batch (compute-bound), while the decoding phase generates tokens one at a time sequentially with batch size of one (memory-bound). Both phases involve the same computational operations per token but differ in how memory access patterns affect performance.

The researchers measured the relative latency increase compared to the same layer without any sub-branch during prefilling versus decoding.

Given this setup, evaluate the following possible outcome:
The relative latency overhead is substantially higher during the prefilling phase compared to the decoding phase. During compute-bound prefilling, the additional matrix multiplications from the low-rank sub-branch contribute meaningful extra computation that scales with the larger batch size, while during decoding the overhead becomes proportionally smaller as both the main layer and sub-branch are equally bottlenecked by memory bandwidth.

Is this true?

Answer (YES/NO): NO